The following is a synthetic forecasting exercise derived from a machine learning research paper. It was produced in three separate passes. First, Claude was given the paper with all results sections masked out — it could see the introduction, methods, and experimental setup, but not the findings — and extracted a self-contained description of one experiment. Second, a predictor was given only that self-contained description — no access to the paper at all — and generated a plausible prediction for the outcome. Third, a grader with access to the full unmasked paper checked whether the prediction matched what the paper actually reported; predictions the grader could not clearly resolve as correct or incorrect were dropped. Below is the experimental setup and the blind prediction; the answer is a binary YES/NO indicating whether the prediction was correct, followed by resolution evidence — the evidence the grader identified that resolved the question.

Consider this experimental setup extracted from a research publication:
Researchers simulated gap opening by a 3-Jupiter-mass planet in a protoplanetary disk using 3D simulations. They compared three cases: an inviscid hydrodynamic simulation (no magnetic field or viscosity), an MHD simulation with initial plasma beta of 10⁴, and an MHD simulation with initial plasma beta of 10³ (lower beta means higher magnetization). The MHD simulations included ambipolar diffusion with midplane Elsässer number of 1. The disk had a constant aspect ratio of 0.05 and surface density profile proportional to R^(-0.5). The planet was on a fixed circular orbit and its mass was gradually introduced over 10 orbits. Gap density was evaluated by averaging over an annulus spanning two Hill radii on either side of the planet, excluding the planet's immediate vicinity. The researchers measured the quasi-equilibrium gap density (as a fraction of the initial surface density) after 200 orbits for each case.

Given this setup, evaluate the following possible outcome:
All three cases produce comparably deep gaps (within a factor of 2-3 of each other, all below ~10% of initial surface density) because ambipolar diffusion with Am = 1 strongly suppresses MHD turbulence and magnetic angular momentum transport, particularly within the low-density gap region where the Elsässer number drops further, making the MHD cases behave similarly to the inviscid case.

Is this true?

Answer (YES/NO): NO